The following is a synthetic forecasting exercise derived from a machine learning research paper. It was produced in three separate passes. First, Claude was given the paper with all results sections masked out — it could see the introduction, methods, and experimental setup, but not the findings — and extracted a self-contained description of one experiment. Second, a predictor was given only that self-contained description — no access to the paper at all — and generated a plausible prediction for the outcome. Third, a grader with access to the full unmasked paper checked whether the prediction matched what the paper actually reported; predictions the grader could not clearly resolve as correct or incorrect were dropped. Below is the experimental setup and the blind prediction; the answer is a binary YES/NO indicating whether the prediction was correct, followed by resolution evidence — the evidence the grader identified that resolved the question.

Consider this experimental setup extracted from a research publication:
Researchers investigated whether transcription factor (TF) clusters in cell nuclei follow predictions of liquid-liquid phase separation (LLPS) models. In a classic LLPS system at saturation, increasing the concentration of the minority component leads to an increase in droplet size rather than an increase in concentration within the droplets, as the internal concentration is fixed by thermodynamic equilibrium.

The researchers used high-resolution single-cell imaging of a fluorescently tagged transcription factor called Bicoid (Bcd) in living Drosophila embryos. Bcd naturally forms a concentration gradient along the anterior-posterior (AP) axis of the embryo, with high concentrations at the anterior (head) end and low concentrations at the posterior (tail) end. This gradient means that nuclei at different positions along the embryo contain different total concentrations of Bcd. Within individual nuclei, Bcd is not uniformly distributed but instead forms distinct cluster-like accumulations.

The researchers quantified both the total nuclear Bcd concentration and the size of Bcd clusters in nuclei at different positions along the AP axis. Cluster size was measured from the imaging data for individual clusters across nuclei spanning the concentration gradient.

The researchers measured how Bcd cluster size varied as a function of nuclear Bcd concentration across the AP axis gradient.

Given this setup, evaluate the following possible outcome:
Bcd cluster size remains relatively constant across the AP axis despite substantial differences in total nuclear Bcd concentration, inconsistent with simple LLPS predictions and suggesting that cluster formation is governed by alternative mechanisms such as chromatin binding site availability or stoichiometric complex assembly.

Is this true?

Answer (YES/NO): YES